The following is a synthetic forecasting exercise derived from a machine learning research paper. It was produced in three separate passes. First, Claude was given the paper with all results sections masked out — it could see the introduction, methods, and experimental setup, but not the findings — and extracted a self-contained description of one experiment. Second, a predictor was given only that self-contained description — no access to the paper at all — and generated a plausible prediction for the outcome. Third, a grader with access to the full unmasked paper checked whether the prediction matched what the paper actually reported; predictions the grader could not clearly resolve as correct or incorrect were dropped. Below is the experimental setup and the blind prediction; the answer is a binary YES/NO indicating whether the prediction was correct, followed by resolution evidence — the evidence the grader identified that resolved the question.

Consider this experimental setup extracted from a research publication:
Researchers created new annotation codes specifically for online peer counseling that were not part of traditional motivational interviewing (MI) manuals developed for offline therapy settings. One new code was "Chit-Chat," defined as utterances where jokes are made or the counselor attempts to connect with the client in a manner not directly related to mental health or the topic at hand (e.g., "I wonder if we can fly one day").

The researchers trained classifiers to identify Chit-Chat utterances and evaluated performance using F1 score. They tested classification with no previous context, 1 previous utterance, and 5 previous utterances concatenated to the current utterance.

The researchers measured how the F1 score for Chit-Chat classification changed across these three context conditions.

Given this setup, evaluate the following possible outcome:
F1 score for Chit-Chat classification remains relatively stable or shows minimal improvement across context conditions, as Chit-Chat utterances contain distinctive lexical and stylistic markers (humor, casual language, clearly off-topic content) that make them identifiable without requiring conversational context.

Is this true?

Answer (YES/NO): NO